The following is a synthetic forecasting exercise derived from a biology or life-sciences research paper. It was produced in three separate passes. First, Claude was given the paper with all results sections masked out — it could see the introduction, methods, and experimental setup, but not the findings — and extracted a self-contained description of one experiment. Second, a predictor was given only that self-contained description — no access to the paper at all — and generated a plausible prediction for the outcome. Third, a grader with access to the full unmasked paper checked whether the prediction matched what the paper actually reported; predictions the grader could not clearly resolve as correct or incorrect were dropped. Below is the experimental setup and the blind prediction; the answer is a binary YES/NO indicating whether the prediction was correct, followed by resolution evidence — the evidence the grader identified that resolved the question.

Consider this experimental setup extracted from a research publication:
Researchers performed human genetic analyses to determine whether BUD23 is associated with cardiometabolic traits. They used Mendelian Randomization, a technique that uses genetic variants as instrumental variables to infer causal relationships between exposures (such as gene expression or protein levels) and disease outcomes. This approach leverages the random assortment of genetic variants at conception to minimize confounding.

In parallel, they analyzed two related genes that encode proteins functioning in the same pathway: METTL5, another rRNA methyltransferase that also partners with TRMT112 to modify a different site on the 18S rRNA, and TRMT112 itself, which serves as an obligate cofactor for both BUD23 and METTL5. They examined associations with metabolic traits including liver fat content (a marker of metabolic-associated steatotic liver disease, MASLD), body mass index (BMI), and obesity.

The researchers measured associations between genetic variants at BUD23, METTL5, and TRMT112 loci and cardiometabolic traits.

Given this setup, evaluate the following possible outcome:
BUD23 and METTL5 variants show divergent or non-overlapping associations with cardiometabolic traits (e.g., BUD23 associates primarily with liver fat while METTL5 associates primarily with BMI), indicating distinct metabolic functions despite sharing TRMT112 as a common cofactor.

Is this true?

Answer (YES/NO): NO